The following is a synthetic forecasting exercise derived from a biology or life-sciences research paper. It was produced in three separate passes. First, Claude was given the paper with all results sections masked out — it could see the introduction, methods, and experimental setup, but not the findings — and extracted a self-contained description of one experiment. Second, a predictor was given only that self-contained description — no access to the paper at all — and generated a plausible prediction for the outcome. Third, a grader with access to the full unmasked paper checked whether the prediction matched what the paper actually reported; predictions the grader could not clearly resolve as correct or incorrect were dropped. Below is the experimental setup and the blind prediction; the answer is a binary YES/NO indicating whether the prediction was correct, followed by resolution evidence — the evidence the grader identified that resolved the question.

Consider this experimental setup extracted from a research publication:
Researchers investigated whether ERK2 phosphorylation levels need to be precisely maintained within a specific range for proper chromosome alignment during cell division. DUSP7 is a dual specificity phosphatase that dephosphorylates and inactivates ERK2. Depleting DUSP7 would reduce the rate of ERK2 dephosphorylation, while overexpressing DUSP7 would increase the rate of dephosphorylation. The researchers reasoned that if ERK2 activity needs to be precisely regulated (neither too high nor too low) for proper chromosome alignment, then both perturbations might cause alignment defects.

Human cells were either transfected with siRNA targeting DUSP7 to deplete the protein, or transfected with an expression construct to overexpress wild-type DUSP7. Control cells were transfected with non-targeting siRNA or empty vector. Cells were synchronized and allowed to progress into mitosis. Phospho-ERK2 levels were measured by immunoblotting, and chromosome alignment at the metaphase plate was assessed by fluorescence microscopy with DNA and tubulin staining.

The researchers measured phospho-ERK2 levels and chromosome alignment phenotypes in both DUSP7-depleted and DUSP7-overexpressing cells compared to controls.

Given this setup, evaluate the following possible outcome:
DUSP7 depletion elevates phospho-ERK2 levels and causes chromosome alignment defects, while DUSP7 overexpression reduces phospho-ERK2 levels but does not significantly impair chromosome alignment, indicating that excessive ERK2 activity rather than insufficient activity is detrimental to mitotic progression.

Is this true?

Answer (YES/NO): NO